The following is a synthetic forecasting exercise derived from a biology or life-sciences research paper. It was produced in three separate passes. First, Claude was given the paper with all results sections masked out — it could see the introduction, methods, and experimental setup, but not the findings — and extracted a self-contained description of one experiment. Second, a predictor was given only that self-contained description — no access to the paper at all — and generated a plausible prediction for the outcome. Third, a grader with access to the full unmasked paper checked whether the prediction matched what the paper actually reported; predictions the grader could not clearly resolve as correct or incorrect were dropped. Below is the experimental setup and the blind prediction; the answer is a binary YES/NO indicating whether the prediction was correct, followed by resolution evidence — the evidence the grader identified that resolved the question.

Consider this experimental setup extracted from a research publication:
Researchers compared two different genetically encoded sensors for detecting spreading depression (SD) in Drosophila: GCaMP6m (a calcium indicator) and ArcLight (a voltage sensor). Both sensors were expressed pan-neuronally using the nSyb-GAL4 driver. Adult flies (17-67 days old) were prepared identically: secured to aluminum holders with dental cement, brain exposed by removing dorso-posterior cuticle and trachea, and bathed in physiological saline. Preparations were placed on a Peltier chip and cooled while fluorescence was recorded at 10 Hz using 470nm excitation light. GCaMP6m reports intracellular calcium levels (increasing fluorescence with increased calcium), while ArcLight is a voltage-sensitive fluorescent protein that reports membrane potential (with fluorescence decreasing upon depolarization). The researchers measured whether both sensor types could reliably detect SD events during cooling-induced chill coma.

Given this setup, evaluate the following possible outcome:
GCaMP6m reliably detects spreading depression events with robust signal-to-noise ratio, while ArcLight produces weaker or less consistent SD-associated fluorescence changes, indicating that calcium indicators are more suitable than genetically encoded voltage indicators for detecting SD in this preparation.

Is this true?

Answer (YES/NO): NO